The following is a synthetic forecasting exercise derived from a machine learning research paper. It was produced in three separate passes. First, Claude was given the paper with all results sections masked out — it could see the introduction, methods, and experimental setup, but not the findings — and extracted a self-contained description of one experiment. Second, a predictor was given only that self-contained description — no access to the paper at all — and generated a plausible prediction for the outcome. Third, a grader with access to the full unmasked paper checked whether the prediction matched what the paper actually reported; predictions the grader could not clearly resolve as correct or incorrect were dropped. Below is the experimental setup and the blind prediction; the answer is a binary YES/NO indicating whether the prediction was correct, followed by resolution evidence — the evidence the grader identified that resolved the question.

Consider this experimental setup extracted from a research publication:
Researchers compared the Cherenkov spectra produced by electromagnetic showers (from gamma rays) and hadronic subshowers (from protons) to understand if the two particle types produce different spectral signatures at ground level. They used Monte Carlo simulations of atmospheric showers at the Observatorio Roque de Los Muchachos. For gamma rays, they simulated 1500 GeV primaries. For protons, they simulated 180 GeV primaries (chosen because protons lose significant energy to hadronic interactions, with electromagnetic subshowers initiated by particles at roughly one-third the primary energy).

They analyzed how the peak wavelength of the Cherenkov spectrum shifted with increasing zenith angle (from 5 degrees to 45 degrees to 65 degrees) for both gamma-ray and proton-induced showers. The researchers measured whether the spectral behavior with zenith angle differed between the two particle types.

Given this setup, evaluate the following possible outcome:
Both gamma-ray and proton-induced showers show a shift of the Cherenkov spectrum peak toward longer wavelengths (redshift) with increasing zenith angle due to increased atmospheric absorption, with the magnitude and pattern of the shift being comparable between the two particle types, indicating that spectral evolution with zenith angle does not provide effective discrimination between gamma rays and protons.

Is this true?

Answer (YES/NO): YES